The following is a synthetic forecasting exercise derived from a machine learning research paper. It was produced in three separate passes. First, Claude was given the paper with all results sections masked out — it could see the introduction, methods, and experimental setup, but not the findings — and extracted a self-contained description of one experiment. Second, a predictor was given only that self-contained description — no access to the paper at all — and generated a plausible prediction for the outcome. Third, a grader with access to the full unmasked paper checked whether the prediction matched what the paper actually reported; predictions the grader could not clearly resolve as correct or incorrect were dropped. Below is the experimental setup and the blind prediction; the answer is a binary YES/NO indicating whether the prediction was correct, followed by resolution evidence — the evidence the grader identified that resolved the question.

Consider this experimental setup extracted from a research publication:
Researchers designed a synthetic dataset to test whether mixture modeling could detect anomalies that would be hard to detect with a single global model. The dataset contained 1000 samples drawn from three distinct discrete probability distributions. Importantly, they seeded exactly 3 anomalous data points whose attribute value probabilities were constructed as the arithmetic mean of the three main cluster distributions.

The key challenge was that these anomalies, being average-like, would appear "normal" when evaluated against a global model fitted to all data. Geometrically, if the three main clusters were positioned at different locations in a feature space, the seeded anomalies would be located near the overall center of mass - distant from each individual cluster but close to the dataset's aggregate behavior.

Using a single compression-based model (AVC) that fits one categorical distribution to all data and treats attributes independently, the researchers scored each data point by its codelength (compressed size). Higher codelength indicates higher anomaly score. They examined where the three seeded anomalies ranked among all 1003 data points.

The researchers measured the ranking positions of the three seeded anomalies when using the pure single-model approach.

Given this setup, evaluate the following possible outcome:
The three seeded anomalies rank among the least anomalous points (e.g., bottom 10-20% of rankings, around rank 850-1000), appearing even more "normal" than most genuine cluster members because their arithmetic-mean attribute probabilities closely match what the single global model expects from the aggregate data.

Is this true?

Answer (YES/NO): NO